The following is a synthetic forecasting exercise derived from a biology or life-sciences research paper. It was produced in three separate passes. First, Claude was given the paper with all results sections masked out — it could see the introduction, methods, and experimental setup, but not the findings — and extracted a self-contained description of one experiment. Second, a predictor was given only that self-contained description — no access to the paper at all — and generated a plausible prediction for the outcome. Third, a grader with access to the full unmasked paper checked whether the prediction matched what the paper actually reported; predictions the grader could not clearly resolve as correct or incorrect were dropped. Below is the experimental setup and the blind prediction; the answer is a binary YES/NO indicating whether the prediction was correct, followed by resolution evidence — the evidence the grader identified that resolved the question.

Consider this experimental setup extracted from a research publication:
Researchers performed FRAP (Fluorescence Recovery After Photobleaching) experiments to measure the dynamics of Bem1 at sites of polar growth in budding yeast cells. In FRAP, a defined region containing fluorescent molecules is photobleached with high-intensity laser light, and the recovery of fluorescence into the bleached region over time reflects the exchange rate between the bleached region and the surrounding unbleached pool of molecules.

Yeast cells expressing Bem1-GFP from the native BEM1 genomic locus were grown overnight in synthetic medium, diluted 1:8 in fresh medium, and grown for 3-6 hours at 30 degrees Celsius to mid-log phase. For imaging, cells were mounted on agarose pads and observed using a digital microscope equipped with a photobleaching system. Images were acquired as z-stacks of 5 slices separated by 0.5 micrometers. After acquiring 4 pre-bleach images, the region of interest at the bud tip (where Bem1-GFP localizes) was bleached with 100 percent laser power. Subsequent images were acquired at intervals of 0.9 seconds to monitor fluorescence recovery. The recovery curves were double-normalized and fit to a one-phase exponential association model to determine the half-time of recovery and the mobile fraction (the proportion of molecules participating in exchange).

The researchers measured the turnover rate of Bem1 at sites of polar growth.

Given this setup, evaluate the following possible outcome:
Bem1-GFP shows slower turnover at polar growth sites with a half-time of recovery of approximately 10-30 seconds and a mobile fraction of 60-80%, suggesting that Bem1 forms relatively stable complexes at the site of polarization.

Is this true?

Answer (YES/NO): NO